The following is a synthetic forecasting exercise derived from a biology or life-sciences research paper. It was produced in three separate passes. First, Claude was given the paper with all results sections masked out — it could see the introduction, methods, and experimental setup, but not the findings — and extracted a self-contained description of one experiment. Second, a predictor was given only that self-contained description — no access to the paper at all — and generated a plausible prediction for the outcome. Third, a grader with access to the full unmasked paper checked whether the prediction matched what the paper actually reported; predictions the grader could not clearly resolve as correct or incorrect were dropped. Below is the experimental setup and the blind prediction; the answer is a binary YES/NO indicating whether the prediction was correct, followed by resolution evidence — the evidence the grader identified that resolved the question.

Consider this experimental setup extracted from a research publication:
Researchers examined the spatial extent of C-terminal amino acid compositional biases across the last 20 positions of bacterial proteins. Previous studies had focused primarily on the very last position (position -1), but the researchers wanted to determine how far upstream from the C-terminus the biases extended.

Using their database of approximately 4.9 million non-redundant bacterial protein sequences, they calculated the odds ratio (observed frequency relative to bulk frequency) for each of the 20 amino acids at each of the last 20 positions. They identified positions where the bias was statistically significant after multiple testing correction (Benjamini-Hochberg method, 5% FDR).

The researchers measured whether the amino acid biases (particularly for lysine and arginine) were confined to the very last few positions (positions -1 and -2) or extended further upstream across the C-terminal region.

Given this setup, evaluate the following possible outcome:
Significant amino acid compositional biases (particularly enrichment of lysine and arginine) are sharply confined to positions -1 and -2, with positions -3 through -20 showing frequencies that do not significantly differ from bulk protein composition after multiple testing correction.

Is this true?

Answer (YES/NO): NO